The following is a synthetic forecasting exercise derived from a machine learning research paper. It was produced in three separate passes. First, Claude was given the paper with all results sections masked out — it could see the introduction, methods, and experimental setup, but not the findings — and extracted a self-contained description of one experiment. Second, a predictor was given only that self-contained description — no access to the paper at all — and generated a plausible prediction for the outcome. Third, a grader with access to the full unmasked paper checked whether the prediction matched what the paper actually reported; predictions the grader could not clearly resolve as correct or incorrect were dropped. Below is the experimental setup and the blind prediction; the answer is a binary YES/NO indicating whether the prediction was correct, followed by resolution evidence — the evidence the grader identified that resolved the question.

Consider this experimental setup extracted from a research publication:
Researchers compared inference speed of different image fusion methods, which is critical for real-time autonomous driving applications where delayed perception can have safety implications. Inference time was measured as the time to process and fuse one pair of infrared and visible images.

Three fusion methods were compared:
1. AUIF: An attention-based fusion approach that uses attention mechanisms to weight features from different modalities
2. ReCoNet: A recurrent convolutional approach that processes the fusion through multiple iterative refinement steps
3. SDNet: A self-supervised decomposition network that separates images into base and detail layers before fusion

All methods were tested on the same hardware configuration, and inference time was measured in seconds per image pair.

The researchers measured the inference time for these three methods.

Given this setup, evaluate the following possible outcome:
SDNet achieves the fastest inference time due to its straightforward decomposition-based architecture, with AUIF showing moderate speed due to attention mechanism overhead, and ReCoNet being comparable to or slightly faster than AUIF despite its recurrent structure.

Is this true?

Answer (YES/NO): NO